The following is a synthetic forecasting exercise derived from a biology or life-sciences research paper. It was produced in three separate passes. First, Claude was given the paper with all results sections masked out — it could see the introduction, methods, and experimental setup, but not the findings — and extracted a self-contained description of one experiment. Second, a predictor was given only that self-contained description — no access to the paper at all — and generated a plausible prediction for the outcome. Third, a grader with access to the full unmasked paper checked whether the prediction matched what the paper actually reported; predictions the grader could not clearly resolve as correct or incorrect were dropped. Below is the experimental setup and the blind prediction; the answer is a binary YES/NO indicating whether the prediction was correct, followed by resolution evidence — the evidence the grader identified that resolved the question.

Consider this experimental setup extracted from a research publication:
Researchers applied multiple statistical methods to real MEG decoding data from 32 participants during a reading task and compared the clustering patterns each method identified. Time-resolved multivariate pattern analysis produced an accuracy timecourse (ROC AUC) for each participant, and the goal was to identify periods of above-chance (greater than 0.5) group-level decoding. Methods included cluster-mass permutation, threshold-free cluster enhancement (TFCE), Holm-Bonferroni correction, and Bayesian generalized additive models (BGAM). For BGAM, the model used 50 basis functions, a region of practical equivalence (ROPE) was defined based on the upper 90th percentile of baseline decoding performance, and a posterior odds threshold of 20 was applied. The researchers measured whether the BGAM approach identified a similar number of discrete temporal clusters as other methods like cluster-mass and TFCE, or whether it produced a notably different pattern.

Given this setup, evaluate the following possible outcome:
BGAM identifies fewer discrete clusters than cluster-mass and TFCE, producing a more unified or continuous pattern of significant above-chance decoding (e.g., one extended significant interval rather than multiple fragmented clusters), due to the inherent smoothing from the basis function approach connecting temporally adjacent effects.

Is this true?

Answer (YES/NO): YES